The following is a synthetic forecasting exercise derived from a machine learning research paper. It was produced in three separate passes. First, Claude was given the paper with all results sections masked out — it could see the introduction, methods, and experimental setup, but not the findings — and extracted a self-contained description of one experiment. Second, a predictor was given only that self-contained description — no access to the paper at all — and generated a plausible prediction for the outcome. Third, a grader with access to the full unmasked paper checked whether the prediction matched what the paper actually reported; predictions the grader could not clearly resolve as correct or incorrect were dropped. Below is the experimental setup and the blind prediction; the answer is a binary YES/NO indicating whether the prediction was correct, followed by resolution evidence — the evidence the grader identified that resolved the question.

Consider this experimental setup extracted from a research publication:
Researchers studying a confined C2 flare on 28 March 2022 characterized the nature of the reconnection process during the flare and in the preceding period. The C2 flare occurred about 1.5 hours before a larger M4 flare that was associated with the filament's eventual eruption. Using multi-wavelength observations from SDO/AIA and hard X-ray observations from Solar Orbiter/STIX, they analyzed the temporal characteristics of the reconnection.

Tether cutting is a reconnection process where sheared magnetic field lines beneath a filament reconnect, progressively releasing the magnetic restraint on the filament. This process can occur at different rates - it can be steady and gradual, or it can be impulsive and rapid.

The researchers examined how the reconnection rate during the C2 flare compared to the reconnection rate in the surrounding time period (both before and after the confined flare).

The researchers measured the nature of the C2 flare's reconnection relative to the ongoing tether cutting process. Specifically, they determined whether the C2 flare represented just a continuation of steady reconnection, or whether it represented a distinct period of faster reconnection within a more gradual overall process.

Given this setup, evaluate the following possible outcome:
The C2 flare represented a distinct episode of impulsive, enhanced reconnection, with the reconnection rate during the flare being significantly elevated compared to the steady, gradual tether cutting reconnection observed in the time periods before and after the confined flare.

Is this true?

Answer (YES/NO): YES